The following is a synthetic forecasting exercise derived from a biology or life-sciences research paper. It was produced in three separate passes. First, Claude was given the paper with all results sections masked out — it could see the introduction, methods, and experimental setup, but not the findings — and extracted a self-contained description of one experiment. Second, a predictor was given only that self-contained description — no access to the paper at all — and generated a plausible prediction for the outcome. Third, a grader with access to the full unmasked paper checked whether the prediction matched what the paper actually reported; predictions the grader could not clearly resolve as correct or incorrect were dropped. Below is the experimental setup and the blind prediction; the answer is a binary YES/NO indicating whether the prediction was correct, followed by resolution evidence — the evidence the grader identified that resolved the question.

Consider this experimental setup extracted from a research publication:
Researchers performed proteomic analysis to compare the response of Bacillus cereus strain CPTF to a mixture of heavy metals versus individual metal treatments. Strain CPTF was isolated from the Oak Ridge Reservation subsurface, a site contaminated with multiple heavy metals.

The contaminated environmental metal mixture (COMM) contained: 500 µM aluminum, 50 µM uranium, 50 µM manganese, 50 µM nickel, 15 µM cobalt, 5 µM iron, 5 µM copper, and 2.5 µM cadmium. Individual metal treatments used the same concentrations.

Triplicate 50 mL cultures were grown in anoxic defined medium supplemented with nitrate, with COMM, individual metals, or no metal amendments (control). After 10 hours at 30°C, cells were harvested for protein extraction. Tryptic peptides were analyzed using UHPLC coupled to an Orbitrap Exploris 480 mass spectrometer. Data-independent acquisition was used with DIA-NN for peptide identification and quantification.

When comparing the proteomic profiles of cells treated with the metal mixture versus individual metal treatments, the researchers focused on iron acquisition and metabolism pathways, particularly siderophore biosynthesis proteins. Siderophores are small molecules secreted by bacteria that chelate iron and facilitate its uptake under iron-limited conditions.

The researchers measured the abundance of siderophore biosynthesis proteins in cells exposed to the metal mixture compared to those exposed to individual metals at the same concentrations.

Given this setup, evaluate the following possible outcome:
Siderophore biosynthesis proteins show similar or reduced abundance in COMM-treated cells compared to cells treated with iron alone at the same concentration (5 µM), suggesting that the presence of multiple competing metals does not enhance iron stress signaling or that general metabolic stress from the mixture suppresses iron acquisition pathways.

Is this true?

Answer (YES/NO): NO